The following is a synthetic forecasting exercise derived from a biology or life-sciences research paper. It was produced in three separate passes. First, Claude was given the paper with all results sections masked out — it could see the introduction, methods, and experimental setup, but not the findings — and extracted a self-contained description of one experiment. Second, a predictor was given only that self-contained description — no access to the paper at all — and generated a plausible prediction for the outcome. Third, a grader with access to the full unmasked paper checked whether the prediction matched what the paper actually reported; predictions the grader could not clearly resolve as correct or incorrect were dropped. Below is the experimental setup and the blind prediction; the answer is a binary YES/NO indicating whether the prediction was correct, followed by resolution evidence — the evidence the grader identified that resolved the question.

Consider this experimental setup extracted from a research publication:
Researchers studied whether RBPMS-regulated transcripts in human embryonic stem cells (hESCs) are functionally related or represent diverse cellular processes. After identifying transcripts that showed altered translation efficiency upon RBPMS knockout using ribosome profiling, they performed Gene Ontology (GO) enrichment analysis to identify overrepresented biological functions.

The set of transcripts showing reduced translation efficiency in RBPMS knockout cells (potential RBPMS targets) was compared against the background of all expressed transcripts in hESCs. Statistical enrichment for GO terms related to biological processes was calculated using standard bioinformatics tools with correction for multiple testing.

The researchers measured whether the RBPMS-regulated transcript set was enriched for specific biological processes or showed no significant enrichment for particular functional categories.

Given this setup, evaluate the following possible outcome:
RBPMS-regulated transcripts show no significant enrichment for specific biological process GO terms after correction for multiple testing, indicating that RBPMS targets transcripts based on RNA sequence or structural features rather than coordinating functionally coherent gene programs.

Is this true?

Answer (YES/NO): NO